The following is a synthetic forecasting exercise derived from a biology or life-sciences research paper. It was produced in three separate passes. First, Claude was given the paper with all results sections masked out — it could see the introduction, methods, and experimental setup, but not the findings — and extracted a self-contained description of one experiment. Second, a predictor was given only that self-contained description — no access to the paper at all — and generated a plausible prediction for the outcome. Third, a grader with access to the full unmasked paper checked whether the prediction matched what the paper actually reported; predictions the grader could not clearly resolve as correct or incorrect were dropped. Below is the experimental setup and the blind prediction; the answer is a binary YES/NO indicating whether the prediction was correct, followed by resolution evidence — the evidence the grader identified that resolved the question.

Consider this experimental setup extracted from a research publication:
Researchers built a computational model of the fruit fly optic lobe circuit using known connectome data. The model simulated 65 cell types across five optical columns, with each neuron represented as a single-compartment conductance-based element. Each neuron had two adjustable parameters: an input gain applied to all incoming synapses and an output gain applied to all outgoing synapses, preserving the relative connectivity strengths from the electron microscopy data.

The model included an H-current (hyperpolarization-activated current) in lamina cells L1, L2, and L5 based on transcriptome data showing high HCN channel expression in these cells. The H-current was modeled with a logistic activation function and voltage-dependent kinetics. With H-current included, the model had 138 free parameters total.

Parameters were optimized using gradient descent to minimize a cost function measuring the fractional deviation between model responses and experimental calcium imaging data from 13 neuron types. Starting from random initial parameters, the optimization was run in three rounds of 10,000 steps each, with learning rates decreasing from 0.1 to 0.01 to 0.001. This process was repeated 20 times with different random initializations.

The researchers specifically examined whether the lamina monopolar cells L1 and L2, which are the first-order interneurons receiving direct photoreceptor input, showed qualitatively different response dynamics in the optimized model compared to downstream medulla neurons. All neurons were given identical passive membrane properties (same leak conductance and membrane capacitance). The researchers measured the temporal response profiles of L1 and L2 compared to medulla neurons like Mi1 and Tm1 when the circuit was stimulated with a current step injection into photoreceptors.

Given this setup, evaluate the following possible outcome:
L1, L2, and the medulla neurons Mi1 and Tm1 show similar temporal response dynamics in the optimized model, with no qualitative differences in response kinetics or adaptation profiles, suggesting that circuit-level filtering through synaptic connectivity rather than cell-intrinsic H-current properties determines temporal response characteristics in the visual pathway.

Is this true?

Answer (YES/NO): NO